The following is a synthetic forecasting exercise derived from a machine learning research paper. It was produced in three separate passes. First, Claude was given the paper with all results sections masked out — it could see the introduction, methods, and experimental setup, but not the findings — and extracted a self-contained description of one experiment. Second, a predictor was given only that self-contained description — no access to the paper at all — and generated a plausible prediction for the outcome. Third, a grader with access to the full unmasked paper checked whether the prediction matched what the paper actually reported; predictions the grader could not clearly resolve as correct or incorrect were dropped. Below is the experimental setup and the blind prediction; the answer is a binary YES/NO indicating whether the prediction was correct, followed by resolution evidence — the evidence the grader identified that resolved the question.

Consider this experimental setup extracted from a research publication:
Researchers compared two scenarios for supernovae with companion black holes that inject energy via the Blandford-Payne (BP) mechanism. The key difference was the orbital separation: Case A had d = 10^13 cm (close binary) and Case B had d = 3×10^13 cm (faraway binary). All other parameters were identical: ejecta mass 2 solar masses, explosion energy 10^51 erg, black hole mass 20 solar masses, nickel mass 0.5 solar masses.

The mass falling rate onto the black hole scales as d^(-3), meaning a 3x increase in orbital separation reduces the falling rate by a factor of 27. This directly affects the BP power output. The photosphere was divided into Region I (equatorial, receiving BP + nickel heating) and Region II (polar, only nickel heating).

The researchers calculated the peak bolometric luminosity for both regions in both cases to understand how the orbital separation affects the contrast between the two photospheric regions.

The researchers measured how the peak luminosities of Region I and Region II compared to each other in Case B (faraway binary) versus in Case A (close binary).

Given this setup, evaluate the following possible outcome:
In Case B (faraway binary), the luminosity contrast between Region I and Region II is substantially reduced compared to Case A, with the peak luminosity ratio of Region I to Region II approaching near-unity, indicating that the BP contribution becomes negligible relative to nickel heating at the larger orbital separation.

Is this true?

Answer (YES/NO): NO